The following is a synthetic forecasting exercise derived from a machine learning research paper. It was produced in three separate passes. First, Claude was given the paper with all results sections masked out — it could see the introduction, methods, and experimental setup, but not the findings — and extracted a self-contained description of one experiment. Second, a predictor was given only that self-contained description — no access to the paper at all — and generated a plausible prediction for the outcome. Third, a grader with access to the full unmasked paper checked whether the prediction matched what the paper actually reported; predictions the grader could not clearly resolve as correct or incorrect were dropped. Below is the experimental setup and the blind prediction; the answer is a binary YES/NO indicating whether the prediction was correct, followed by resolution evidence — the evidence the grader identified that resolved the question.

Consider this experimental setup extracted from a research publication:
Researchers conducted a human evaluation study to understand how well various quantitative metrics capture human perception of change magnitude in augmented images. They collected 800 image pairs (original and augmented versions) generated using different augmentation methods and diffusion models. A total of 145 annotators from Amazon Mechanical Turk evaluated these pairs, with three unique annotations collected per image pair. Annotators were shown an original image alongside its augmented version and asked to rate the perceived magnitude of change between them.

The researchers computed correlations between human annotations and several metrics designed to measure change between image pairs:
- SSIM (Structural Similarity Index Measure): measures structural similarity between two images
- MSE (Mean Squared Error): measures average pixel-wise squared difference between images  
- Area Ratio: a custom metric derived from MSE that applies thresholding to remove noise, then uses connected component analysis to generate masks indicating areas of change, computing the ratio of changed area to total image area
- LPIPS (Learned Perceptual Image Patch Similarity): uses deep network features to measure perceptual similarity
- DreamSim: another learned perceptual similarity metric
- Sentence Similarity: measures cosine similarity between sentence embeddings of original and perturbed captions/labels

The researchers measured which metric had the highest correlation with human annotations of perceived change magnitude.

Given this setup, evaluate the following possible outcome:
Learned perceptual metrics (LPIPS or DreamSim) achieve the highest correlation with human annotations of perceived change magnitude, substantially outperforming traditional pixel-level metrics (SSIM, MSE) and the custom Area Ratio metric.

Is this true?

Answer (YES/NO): NO